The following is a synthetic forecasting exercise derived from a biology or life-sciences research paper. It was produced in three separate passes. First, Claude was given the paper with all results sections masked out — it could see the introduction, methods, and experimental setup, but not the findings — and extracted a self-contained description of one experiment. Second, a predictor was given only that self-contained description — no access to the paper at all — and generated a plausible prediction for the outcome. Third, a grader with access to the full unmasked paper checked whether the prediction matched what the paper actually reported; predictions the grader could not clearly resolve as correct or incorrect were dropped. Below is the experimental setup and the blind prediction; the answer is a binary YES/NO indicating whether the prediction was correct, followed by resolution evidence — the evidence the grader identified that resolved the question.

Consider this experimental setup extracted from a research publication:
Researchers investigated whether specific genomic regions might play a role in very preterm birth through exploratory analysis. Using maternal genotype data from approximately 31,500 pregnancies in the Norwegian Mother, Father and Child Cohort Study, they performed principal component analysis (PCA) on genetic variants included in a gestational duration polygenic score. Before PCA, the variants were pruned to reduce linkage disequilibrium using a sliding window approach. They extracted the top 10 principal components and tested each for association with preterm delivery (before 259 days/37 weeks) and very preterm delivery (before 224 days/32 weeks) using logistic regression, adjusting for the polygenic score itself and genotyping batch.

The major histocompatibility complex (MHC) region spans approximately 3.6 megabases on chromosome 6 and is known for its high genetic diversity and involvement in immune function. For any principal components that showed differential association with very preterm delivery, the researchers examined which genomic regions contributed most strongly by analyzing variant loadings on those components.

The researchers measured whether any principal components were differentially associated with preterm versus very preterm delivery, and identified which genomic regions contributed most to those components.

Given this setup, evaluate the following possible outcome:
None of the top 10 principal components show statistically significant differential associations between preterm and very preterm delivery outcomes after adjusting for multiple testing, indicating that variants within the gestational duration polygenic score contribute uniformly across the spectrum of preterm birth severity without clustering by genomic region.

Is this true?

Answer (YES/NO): NO